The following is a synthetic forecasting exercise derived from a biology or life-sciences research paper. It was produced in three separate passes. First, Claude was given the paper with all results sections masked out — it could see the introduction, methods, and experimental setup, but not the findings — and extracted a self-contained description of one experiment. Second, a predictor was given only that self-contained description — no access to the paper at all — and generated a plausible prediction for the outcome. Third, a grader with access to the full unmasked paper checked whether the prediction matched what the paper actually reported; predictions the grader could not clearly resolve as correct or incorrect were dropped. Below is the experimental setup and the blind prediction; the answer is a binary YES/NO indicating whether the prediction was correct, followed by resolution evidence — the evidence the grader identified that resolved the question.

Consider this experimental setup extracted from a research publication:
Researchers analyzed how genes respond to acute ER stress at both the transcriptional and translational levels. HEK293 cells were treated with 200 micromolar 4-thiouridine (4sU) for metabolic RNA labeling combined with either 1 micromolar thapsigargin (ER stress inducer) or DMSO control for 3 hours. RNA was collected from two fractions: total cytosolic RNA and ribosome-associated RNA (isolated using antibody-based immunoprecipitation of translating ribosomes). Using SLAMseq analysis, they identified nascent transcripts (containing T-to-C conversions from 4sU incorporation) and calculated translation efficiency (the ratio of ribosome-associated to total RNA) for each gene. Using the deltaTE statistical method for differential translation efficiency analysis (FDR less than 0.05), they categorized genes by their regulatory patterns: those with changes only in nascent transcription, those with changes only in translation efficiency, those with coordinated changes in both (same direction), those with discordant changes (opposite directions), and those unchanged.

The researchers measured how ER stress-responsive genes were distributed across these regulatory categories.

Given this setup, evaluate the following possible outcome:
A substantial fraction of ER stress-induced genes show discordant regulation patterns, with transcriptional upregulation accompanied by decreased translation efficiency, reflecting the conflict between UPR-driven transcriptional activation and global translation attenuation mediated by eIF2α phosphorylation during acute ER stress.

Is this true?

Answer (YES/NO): NO